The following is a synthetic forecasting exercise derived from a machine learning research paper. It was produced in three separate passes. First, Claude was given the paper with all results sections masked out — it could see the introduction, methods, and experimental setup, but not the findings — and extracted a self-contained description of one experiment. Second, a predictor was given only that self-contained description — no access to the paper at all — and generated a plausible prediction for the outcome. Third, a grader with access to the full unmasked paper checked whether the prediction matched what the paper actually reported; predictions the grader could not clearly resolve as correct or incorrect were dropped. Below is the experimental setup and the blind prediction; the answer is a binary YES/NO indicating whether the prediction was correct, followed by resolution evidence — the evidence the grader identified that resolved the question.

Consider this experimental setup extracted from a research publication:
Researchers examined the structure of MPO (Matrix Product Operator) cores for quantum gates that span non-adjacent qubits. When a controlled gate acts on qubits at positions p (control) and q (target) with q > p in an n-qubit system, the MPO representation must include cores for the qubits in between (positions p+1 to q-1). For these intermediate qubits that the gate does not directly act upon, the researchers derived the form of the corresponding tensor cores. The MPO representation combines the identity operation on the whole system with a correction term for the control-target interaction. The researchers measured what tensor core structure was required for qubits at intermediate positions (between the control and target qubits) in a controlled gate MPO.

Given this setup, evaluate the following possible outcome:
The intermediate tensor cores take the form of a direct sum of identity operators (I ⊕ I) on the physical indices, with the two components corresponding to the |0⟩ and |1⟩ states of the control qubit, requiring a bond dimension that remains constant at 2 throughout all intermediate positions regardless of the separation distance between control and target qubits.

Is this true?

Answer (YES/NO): YES